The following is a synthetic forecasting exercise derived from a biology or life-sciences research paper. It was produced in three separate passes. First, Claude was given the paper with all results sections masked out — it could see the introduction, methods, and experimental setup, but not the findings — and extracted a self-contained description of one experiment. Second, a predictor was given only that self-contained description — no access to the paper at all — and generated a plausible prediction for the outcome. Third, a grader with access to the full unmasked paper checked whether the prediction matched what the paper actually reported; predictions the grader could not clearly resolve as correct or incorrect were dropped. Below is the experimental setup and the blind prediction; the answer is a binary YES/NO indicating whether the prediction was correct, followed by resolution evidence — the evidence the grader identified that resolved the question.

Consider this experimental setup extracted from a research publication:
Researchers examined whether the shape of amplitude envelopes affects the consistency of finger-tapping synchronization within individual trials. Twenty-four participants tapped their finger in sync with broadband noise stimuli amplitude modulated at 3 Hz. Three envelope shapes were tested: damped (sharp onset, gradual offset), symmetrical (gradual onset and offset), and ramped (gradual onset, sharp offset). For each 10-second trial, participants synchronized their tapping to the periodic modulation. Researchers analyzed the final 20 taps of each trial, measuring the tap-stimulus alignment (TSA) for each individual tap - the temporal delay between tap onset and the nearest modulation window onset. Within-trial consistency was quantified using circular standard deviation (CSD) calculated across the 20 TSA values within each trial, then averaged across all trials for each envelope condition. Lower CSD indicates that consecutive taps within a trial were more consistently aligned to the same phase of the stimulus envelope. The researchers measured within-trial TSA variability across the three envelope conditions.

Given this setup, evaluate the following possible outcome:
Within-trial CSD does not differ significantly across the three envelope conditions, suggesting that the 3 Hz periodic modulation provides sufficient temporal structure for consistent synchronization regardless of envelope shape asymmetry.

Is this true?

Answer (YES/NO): NO